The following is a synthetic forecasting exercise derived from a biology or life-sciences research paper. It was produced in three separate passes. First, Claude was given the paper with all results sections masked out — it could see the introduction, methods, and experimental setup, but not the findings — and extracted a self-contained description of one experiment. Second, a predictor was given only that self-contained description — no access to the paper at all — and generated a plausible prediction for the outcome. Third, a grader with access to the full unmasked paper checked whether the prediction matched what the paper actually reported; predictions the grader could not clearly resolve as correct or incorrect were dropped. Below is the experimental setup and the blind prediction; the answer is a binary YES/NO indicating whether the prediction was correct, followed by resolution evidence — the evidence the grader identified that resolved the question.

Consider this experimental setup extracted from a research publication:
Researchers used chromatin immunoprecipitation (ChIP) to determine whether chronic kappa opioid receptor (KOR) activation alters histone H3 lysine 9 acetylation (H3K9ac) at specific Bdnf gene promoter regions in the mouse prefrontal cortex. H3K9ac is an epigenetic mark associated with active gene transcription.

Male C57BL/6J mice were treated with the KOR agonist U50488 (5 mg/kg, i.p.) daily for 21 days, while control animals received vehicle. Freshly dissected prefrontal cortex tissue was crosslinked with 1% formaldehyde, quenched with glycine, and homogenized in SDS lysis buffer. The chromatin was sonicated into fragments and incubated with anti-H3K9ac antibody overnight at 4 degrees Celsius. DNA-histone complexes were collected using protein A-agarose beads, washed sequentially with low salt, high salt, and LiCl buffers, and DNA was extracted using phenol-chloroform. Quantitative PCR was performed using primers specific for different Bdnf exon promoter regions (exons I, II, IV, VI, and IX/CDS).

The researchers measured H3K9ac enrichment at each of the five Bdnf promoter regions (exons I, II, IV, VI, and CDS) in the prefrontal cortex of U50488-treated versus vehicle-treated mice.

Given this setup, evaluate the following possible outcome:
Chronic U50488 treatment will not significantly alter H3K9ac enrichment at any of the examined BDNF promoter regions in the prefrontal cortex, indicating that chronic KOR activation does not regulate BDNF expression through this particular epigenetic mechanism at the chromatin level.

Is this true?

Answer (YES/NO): NO